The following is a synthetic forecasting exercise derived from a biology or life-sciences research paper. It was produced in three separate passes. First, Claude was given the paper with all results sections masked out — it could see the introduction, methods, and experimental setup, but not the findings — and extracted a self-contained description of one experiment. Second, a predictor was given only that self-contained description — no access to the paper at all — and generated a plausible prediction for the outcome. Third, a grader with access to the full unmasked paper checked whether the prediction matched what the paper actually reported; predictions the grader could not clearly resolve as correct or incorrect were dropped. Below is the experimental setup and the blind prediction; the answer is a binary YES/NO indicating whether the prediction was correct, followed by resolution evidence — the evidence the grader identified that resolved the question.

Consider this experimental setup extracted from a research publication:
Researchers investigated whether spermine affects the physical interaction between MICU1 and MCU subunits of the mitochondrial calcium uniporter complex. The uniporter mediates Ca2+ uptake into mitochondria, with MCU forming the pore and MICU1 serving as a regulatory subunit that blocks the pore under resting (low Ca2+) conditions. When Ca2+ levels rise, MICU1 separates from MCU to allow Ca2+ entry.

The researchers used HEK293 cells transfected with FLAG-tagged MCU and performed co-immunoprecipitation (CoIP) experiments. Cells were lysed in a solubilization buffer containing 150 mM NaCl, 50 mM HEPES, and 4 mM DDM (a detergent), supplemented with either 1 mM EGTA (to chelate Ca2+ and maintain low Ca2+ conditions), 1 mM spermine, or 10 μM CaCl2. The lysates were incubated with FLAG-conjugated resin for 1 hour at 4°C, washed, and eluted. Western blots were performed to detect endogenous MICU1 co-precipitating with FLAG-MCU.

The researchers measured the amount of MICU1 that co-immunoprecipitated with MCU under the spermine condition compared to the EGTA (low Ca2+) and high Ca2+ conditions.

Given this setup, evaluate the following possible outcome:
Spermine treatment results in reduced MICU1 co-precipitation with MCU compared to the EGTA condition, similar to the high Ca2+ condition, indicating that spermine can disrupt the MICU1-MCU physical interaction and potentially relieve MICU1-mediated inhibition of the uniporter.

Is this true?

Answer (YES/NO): YES